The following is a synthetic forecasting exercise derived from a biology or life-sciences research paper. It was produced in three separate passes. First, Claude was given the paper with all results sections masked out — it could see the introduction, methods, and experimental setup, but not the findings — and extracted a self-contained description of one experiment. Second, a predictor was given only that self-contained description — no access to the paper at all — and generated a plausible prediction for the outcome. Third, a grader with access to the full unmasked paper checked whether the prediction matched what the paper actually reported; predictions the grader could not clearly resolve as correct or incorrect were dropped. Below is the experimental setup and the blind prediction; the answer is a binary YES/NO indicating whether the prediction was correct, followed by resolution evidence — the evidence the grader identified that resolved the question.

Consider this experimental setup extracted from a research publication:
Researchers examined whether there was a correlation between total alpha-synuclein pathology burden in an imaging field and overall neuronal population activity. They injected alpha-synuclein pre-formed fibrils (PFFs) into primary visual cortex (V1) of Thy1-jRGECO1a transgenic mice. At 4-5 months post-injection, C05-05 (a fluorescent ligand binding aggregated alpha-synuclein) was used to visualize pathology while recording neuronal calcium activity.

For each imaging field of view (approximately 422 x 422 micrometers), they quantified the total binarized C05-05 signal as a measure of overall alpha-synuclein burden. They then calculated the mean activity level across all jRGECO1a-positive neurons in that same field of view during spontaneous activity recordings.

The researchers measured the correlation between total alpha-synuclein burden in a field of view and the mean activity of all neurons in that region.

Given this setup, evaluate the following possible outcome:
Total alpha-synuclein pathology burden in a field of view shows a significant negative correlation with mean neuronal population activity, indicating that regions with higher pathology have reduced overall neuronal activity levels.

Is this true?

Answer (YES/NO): NO